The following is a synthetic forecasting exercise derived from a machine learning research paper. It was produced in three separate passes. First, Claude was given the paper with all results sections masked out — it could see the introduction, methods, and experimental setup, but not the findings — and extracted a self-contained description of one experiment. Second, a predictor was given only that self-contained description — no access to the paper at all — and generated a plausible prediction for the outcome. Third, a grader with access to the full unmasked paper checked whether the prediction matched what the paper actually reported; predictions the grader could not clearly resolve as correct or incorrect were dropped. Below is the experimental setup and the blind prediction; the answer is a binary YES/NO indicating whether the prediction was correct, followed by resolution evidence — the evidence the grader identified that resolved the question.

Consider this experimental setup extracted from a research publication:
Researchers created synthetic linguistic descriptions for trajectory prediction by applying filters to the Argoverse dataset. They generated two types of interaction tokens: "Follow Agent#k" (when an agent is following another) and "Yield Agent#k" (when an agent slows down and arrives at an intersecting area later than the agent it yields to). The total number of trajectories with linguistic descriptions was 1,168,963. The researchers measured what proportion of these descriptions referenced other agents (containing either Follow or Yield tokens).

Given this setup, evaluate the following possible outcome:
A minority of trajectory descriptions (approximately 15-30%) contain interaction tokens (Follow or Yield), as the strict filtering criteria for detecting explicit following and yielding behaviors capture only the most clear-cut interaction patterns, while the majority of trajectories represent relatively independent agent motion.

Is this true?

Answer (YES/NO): YES